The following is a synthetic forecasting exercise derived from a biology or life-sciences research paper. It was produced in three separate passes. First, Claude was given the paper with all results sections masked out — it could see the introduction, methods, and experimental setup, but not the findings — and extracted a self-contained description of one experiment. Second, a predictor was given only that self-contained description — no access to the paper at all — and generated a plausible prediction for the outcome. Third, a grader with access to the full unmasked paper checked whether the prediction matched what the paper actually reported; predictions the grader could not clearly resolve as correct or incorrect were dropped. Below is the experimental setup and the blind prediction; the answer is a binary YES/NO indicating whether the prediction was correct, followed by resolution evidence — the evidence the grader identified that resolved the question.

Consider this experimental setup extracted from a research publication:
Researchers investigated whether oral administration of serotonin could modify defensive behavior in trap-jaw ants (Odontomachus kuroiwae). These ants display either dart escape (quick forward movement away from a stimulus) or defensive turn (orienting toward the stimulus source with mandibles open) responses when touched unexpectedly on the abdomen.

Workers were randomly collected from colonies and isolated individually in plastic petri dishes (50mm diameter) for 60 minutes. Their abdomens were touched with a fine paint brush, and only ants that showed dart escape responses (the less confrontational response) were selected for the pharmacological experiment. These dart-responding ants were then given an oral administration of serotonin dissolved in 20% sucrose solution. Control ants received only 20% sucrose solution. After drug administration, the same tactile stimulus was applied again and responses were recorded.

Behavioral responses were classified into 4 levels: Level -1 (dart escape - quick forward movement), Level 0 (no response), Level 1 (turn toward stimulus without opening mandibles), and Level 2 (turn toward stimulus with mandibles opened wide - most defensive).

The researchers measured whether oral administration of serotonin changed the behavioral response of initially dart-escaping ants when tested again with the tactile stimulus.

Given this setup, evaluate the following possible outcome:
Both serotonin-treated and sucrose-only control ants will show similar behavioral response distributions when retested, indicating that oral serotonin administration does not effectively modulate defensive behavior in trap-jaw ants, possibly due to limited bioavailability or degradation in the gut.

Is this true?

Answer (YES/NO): NO